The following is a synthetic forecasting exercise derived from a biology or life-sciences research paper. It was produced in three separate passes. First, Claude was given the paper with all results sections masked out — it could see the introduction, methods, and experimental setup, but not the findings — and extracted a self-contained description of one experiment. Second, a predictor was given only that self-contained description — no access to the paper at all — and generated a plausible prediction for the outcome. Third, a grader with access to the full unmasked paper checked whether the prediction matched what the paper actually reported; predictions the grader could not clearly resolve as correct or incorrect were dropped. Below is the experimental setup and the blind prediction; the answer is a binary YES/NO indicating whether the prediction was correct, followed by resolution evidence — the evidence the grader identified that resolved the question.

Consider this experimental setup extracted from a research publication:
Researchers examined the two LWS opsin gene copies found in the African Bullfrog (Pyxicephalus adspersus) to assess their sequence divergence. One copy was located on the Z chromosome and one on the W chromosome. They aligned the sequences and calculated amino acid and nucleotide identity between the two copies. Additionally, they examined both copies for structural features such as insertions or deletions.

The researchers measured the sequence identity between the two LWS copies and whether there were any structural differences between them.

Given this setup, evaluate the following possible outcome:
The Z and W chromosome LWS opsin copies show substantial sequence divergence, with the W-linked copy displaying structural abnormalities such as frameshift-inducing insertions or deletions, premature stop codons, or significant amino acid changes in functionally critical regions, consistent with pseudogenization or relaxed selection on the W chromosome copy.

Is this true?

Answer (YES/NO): NO